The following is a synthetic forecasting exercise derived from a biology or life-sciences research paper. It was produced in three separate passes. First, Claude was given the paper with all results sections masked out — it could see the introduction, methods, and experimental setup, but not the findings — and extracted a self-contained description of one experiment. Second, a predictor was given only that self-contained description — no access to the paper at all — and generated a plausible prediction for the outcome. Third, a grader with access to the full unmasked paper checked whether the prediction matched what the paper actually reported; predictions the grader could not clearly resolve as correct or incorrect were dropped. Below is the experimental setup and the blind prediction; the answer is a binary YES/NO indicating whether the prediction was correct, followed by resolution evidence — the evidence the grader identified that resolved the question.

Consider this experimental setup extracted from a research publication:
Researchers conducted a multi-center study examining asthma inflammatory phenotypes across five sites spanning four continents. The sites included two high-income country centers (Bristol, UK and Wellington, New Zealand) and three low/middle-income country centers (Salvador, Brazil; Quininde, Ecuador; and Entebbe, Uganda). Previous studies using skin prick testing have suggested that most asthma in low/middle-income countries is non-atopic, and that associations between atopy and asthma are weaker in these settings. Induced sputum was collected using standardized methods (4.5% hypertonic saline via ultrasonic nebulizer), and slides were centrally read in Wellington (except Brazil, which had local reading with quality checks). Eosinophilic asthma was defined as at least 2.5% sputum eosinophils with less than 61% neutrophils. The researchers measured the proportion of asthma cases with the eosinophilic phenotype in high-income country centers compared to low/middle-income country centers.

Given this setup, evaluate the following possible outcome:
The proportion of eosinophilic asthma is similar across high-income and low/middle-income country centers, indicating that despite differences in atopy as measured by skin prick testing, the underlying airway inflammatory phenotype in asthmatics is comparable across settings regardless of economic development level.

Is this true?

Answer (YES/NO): NO